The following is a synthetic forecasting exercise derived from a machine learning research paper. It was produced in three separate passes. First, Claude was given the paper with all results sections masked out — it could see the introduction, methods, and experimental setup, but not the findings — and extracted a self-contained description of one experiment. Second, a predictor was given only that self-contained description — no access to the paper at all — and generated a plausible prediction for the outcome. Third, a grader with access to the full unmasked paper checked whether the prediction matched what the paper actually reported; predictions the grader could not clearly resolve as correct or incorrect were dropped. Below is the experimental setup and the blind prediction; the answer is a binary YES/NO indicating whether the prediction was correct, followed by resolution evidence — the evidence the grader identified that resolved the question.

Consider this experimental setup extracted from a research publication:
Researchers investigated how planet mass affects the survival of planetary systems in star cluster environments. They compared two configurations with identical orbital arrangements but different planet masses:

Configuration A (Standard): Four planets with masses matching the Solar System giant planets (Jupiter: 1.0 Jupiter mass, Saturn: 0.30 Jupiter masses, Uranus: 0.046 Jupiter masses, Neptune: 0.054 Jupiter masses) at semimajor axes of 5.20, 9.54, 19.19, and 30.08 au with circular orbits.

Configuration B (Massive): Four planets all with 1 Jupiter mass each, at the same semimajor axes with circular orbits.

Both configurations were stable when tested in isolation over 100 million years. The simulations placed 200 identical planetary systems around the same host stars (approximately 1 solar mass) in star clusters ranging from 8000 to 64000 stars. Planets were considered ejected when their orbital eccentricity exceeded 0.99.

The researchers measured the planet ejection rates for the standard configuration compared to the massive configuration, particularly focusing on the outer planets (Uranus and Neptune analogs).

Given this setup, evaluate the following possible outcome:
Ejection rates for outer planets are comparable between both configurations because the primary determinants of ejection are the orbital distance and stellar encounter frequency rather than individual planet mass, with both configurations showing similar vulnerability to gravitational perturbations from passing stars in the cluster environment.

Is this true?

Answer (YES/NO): NO